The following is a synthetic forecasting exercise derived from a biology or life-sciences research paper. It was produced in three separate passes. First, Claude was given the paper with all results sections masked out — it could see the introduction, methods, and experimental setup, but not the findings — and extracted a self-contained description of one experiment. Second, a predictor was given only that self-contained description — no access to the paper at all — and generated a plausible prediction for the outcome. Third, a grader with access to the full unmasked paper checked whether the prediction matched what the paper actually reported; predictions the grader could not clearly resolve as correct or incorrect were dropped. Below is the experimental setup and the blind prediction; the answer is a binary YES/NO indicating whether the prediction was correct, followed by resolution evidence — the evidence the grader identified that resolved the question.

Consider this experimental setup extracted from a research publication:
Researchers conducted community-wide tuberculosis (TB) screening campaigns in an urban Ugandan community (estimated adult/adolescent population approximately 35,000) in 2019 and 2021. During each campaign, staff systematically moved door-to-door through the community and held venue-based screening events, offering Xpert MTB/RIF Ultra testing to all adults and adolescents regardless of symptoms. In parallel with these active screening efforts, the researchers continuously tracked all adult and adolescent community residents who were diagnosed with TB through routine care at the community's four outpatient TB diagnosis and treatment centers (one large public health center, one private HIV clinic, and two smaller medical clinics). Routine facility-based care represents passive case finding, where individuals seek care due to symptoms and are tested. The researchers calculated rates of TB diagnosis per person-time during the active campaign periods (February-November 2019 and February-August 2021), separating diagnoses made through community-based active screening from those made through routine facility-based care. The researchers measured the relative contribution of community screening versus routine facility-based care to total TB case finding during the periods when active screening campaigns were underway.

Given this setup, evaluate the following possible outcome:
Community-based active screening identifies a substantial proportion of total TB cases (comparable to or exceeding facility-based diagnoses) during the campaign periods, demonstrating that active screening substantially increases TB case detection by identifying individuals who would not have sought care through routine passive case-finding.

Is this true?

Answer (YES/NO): YES